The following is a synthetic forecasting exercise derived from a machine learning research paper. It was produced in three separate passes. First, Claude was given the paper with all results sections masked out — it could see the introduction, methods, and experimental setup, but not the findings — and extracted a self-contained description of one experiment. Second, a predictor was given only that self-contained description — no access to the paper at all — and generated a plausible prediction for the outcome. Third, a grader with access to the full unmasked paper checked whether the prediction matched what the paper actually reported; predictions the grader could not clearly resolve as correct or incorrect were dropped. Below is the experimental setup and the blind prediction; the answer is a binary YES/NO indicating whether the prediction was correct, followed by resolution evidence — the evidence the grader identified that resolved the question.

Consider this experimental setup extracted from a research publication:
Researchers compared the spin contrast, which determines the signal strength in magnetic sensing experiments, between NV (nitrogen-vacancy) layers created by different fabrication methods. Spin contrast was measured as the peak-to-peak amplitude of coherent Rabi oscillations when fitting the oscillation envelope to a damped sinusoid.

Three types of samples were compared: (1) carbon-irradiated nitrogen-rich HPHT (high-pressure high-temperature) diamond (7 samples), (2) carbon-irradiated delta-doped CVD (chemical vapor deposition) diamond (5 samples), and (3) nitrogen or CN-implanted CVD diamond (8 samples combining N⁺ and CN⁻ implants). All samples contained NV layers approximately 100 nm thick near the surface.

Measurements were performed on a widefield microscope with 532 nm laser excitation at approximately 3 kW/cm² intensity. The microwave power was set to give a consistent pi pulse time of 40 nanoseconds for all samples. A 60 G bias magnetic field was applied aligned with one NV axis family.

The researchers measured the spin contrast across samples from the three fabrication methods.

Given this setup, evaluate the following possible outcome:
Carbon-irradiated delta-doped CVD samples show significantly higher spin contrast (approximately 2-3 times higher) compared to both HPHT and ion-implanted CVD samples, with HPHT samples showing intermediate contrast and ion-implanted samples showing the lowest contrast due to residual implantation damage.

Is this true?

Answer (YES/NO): NO